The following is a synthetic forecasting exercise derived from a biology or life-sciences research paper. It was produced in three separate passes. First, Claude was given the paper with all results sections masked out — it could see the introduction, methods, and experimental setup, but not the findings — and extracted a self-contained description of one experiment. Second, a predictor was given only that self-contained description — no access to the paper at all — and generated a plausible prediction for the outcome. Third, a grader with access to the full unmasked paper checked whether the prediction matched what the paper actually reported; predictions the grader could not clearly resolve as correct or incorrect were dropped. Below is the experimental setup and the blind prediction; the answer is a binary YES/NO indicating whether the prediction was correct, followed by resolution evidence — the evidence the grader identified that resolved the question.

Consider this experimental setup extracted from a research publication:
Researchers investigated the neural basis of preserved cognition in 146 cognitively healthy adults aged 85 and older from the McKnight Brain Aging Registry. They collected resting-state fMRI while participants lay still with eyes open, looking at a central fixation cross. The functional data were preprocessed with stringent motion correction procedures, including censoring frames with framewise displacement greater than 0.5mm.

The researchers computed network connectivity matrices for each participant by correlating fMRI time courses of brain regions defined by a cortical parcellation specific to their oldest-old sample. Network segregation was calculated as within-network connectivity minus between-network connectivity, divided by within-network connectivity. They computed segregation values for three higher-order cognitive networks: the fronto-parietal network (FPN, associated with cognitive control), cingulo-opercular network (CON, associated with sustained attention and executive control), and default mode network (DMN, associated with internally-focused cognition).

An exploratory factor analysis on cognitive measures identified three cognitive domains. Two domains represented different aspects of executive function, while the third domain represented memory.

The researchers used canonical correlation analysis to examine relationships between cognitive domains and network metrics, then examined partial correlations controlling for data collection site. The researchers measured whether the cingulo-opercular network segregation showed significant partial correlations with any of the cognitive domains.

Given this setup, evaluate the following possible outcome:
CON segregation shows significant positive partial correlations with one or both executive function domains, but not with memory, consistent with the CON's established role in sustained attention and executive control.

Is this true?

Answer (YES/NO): NO